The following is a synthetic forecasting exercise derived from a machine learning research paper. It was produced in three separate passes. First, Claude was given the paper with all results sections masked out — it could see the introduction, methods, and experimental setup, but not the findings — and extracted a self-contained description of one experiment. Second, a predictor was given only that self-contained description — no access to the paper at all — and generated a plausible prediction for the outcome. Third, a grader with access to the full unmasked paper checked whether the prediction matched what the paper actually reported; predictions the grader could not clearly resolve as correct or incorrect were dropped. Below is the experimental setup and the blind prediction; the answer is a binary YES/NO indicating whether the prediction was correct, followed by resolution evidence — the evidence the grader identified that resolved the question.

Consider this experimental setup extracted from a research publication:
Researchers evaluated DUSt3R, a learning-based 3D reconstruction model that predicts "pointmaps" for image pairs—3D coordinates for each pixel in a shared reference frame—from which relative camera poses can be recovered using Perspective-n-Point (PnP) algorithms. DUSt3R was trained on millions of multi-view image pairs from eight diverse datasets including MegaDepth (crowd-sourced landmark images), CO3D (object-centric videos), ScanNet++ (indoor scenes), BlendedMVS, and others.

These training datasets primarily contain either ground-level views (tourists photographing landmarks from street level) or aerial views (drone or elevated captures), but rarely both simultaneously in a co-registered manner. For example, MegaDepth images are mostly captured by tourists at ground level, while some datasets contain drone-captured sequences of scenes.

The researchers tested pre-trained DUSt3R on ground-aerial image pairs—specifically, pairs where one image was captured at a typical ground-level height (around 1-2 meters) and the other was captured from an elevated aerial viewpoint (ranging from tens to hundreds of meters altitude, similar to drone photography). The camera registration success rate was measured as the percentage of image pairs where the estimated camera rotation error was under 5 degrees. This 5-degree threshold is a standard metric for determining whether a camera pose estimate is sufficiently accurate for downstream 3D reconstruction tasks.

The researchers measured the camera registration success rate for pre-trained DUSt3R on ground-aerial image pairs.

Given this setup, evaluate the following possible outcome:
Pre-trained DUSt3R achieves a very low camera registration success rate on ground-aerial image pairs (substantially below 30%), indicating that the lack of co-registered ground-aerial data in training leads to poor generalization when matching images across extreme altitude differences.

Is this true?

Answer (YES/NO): YES